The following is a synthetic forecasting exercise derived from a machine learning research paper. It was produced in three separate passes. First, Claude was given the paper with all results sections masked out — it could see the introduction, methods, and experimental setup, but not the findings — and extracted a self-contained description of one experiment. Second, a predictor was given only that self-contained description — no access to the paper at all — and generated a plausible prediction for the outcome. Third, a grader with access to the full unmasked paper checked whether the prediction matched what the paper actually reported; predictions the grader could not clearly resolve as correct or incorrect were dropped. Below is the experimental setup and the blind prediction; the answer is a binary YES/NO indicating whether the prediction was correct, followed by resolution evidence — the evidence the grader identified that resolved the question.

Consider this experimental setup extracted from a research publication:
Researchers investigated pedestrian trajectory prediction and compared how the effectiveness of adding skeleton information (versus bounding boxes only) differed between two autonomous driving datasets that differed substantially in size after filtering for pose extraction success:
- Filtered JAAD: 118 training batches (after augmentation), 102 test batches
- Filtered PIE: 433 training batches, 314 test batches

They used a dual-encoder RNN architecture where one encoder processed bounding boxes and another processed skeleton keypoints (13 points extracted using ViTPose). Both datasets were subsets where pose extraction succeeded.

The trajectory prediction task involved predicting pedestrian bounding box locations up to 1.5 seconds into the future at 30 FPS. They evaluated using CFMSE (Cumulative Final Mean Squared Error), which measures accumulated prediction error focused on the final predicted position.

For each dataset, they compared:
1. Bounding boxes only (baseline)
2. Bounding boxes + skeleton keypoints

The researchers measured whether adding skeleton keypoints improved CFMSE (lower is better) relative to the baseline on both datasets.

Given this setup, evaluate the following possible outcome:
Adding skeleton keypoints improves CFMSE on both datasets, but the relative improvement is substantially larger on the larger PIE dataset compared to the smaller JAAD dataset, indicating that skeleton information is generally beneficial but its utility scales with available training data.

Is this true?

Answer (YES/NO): NO